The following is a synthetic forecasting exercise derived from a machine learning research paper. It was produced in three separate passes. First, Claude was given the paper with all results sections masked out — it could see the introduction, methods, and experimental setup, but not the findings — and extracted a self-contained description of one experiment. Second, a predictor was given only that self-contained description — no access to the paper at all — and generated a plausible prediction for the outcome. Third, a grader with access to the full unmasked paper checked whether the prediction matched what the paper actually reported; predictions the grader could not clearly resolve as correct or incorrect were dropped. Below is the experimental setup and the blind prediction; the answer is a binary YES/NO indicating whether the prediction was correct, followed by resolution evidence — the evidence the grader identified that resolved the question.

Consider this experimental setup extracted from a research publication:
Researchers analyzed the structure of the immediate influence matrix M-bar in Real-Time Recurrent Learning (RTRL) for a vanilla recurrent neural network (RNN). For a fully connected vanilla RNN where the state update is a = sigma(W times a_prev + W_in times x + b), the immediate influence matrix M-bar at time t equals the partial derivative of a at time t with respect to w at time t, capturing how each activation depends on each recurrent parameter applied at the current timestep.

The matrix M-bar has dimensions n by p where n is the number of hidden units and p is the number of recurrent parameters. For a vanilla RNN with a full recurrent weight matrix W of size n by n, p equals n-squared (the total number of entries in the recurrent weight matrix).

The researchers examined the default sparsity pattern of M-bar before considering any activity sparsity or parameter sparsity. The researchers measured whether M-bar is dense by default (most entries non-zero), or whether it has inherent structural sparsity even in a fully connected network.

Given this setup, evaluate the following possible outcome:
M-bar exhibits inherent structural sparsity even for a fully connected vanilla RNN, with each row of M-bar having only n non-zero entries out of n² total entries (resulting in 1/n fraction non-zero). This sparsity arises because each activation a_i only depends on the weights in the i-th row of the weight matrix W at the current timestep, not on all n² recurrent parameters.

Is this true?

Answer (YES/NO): YES